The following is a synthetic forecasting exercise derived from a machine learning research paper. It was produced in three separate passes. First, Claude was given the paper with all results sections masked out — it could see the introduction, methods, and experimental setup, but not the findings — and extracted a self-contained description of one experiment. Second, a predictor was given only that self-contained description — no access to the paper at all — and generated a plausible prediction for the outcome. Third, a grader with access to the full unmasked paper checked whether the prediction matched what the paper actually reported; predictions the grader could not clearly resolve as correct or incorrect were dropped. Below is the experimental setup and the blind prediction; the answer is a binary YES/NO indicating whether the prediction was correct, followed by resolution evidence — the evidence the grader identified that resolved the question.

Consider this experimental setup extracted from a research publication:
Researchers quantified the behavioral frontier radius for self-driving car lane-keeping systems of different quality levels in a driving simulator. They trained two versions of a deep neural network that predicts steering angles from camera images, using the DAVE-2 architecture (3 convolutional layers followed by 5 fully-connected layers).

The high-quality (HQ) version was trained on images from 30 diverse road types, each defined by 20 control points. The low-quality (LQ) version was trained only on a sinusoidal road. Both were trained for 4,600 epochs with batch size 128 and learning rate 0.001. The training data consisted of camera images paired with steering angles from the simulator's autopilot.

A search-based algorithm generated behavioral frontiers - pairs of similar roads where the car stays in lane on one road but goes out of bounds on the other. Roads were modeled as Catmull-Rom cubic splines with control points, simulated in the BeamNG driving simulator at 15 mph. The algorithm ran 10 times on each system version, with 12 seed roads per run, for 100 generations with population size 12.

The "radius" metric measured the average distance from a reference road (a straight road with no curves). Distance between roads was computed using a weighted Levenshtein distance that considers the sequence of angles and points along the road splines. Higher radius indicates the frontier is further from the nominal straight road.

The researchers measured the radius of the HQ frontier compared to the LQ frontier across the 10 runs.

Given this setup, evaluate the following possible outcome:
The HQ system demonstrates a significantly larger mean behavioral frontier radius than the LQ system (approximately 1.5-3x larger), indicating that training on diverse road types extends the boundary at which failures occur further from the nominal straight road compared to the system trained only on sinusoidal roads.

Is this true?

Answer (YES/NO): NO